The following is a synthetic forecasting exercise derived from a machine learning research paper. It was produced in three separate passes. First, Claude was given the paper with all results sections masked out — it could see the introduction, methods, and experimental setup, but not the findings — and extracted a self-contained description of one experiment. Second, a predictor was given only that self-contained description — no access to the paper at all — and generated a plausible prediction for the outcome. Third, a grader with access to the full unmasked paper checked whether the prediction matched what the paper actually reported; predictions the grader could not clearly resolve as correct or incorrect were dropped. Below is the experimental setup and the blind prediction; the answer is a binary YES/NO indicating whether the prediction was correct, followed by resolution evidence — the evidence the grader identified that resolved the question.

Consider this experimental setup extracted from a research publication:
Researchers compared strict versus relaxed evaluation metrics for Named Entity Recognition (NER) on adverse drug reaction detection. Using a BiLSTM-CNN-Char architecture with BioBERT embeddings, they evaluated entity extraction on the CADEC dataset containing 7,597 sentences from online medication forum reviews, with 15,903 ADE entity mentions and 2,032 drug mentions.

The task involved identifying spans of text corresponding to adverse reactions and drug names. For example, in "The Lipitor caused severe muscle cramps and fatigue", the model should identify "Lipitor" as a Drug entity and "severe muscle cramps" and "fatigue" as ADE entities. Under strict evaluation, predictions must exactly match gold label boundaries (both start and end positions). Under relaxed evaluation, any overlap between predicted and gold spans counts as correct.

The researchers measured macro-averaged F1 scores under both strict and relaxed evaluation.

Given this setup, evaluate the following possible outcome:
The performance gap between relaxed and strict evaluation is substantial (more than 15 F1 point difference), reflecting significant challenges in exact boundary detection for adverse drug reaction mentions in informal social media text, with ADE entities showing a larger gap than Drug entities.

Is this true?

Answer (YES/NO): NO